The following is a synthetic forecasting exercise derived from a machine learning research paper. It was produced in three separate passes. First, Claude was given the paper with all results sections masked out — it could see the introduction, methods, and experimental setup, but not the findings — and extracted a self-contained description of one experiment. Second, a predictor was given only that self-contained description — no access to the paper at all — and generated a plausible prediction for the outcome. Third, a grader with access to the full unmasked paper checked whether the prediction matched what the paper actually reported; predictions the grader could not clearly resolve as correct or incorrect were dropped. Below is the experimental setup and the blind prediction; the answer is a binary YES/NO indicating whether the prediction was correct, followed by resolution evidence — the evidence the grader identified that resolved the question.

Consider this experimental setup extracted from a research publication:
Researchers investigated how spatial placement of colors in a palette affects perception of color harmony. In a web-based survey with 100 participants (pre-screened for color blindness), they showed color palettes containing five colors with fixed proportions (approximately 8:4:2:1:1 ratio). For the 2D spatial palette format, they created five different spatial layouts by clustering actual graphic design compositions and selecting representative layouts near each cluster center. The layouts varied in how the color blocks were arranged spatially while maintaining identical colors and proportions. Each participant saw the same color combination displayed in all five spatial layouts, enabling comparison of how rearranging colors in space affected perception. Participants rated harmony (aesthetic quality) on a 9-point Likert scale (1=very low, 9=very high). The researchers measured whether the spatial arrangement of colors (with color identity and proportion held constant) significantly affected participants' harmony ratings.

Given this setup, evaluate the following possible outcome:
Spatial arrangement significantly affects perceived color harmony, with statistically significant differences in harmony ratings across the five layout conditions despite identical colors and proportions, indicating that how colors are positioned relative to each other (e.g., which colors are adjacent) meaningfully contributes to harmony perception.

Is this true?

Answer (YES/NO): NO